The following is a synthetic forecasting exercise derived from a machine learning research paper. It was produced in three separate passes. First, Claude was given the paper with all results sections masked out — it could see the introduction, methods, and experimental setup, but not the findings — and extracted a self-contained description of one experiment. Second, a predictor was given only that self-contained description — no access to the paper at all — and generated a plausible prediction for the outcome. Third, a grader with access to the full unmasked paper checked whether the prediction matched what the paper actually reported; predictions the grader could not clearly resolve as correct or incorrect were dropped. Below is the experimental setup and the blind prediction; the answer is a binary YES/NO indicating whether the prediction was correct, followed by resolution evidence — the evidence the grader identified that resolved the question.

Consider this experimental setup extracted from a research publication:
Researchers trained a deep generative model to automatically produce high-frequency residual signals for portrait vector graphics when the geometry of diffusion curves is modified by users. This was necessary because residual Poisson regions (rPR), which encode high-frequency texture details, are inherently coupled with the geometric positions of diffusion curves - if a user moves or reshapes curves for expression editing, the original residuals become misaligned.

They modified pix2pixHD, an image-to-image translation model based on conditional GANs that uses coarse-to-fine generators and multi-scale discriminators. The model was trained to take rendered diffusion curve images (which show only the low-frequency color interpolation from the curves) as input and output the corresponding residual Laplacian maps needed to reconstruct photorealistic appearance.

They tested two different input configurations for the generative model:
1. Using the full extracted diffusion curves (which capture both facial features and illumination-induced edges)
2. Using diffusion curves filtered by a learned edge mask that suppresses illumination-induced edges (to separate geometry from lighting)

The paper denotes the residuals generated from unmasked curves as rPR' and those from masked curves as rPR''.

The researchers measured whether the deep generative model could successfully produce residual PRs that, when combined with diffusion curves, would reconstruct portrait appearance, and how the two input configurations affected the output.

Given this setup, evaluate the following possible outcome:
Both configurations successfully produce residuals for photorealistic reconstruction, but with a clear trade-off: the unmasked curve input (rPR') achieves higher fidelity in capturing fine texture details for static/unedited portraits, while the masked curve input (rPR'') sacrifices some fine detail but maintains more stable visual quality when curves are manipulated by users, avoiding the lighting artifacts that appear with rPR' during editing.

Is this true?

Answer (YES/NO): NO